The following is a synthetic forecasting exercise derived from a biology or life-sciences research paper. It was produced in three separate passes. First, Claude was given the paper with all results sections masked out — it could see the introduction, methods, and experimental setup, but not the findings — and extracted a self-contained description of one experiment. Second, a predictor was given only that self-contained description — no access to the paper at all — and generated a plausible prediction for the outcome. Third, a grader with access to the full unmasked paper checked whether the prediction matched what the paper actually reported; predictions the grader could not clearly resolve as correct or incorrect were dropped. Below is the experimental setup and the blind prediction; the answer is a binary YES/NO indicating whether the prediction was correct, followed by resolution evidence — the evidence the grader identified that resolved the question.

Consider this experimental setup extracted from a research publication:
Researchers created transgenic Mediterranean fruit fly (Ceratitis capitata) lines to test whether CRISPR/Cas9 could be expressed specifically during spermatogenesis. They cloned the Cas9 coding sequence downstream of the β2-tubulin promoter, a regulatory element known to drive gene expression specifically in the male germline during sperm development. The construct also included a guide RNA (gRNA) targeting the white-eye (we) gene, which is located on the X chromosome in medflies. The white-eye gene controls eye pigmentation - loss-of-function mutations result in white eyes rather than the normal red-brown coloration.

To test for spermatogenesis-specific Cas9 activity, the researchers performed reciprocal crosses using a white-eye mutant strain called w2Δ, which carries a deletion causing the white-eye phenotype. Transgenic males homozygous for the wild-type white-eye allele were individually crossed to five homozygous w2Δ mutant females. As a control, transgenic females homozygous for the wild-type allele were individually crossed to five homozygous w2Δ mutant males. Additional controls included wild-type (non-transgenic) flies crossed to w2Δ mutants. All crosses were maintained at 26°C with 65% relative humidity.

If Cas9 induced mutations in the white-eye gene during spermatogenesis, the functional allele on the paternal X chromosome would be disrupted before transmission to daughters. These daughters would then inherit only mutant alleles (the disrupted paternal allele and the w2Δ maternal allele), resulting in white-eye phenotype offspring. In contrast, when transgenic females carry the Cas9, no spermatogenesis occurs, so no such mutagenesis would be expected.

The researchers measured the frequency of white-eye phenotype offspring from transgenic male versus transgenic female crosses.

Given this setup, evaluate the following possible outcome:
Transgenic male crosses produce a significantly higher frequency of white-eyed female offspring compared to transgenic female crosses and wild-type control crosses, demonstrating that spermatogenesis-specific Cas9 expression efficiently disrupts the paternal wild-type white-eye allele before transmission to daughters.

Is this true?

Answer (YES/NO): YES